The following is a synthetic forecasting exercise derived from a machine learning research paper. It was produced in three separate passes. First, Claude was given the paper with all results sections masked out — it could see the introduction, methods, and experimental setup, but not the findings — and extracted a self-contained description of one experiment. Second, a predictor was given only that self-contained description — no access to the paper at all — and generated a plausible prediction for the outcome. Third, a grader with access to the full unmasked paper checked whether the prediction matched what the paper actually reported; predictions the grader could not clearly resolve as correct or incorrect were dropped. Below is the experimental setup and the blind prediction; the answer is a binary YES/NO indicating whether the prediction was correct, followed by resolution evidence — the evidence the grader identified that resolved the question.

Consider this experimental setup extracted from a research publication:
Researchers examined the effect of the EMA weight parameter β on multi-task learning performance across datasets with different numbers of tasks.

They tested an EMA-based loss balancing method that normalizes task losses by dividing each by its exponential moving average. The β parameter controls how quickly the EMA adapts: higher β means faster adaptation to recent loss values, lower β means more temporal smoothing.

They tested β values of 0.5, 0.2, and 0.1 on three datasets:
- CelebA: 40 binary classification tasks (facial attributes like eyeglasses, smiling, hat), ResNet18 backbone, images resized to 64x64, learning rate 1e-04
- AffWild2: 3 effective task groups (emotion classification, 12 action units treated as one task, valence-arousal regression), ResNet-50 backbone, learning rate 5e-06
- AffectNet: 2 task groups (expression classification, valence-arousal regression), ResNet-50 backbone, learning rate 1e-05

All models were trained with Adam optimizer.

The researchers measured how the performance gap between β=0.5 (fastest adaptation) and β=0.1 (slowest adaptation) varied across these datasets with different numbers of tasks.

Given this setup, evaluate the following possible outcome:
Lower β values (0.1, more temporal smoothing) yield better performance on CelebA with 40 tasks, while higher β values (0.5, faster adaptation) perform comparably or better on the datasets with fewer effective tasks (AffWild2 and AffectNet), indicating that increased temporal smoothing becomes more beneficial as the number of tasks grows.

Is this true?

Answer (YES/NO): NO